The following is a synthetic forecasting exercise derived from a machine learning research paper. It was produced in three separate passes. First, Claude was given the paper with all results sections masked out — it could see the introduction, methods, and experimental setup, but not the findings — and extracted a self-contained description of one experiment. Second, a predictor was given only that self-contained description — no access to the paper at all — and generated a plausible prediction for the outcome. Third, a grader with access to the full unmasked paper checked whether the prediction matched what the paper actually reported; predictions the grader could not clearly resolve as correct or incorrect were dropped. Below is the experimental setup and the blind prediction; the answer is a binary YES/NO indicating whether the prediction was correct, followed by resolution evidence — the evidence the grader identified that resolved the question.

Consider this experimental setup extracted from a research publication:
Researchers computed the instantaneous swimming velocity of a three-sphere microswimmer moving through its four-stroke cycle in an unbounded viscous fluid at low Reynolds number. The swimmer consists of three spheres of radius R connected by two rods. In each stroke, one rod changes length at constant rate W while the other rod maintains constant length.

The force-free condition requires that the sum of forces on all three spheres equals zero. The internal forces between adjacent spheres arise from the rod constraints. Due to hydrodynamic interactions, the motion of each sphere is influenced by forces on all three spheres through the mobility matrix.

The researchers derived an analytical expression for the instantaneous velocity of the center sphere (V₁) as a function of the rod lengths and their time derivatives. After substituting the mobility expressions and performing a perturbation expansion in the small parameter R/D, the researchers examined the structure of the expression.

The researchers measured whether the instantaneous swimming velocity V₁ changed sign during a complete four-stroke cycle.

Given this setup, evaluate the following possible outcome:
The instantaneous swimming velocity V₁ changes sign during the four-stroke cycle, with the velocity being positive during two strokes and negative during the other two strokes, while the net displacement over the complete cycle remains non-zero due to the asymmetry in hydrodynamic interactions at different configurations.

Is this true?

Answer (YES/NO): YES